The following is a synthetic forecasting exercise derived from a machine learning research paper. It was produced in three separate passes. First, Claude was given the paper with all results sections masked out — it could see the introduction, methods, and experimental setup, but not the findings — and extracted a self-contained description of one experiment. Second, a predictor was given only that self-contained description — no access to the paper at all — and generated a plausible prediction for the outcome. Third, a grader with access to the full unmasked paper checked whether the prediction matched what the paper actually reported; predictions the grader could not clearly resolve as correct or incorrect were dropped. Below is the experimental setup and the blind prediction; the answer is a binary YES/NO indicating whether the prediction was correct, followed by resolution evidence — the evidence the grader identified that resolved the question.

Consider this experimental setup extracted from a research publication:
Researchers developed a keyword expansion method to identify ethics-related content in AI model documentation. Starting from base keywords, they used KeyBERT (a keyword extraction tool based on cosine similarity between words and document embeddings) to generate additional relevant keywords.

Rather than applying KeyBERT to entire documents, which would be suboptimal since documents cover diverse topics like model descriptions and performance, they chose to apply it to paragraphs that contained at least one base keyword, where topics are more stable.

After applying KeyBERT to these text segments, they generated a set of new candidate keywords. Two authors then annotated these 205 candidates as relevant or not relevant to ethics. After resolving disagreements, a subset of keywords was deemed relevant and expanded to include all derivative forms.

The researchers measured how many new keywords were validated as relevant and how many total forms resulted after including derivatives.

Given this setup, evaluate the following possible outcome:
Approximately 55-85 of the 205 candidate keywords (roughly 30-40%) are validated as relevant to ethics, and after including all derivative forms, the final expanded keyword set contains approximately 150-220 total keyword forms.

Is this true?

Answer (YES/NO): NO